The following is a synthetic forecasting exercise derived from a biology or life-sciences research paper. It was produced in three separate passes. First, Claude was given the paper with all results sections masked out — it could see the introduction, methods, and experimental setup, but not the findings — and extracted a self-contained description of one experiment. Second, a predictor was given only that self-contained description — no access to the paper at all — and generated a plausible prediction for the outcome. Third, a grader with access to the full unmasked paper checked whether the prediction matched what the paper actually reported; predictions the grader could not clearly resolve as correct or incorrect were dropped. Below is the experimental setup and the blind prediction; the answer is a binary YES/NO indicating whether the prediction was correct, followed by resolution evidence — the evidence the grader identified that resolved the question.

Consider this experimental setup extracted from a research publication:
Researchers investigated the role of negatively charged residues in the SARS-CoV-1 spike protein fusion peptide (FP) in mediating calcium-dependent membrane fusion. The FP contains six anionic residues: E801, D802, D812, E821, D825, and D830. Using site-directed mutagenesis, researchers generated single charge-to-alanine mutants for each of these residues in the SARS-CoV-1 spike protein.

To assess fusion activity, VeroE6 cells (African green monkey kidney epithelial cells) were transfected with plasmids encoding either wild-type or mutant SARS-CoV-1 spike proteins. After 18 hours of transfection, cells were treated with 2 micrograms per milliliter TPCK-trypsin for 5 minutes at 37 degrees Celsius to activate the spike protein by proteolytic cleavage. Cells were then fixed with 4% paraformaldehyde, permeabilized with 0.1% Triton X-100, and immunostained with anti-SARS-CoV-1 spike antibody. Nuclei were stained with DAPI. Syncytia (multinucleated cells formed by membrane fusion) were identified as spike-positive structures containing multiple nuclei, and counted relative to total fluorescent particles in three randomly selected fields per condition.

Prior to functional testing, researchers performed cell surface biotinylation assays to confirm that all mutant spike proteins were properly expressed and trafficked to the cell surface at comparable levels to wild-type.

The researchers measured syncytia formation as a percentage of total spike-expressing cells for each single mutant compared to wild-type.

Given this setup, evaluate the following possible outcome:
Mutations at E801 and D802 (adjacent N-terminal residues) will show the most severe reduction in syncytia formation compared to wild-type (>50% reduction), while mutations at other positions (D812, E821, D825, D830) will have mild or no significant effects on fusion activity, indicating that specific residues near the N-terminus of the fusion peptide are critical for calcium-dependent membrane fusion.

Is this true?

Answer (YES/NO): NO